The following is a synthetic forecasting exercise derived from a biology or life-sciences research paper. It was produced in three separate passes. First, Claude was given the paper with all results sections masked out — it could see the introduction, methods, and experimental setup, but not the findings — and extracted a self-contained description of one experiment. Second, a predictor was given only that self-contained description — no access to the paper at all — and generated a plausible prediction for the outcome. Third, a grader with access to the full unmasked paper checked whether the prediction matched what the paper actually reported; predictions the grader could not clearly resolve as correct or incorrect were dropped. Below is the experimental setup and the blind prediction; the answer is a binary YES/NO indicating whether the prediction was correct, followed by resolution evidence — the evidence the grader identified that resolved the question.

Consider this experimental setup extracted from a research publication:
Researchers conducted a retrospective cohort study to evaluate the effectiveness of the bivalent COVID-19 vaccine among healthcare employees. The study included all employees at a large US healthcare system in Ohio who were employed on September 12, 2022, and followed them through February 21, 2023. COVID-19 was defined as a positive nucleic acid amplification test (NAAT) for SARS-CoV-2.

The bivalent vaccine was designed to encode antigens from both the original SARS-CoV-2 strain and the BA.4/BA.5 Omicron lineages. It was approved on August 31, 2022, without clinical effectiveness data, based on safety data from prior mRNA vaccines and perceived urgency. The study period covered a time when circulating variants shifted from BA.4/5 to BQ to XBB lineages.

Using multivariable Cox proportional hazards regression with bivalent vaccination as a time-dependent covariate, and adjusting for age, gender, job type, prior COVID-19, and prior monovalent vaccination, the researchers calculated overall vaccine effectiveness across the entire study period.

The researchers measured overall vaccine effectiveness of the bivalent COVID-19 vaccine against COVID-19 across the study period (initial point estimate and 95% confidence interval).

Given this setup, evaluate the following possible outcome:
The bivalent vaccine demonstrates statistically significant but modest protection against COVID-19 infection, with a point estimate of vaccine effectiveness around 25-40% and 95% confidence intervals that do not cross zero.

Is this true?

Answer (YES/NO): YES